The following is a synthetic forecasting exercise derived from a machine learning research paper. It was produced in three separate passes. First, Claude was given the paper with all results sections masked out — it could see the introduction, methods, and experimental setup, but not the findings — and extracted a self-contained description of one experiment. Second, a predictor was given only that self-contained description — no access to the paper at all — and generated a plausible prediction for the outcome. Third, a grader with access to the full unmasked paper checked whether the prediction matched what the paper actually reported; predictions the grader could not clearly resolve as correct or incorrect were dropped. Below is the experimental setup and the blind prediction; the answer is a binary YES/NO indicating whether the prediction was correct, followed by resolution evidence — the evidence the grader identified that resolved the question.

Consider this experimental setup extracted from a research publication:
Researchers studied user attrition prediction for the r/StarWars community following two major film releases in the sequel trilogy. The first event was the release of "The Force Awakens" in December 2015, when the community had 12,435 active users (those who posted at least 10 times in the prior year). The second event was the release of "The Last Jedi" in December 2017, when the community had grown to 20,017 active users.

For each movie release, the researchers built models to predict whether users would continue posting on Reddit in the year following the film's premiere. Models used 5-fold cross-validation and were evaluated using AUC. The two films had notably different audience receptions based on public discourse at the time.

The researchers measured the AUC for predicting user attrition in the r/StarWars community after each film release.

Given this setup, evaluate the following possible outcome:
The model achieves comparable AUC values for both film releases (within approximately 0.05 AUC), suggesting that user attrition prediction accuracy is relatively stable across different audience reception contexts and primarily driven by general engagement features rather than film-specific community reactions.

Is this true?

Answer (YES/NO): YES